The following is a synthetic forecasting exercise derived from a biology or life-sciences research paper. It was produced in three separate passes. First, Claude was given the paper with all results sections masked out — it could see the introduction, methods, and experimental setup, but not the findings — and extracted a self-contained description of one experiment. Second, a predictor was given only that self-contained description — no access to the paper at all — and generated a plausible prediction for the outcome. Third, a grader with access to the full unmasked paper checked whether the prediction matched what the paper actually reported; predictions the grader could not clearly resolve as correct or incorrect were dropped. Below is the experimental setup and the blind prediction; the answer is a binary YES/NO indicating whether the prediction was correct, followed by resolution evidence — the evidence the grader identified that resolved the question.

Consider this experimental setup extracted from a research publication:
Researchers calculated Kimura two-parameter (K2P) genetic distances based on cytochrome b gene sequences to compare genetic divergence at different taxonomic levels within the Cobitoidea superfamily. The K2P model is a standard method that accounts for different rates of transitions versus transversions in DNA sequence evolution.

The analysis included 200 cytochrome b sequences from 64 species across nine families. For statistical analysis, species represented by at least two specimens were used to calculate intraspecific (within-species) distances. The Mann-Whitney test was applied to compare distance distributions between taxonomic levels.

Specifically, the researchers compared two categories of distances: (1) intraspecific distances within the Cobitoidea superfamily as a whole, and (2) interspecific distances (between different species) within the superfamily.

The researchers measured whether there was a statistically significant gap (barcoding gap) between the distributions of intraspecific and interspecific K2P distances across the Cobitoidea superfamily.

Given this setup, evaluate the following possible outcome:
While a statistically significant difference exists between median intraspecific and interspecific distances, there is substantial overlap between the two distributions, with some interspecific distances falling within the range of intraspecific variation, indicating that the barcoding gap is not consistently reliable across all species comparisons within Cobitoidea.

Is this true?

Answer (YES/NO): NO